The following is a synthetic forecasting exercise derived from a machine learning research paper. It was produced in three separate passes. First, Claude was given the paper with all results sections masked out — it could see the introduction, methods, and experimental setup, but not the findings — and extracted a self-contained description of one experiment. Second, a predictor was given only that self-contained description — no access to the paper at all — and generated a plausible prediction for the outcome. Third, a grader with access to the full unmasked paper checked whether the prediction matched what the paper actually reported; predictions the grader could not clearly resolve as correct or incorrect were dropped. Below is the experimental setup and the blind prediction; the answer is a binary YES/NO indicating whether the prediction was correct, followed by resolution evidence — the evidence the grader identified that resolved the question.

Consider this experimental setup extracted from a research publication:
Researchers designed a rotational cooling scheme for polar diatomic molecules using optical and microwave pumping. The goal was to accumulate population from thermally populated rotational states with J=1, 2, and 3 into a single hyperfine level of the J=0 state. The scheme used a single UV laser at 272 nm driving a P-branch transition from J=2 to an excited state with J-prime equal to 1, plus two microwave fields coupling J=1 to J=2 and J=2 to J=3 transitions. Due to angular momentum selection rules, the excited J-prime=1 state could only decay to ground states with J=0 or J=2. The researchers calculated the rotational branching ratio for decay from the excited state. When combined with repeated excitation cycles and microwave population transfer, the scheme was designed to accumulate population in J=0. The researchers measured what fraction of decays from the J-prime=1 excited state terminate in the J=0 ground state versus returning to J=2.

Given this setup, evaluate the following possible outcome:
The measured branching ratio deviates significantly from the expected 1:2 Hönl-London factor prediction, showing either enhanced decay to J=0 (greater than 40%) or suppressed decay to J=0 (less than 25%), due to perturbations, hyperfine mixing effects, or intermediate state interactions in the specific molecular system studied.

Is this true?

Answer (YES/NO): YES